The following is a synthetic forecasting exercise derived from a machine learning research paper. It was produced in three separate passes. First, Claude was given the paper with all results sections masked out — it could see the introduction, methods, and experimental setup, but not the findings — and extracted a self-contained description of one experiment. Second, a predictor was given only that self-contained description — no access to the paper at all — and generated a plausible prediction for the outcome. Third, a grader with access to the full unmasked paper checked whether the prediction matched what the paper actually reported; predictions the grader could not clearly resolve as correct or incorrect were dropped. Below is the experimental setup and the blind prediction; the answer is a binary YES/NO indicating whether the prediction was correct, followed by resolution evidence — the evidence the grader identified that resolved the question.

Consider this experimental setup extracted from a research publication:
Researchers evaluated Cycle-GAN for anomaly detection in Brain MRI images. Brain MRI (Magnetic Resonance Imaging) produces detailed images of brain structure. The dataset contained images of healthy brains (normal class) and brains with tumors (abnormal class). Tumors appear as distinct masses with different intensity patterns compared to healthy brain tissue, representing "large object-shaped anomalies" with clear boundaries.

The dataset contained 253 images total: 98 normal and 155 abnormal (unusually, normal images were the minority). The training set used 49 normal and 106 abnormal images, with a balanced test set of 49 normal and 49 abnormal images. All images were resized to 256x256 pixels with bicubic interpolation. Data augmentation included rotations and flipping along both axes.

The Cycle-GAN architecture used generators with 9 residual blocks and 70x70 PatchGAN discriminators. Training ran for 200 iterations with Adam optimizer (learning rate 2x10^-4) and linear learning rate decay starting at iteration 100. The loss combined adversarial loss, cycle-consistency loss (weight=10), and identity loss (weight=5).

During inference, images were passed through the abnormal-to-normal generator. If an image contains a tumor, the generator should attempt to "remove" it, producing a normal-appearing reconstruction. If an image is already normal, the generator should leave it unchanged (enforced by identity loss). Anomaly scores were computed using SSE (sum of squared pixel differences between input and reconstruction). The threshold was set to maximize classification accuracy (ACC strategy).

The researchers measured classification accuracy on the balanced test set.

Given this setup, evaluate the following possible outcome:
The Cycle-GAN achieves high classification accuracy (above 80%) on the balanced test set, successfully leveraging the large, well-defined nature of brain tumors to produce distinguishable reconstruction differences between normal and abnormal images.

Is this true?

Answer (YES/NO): YES